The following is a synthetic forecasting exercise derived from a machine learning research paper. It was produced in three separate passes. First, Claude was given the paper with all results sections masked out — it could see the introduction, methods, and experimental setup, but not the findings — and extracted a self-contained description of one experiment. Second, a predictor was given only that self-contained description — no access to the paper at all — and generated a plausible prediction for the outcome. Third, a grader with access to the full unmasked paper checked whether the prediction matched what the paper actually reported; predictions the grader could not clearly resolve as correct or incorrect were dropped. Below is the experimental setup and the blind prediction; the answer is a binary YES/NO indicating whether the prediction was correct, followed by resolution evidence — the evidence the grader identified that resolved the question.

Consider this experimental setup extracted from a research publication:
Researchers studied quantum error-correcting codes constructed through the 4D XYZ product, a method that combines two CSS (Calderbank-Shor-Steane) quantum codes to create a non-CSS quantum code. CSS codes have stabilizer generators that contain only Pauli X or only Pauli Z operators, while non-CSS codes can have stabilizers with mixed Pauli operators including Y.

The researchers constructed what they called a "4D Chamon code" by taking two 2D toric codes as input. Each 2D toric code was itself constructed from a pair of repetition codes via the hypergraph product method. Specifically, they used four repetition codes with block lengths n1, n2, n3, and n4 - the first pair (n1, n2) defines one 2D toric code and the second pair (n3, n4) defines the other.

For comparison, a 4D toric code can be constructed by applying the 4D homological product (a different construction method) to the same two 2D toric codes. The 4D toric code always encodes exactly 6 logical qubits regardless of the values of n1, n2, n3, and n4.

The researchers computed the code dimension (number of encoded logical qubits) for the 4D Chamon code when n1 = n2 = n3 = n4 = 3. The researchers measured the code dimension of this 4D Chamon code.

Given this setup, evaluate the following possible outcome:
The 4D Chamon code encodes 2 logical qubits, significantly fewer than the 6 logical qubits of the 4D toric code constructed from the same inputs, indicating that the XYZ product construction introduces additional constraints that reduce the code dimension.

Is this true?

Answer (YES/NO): NO